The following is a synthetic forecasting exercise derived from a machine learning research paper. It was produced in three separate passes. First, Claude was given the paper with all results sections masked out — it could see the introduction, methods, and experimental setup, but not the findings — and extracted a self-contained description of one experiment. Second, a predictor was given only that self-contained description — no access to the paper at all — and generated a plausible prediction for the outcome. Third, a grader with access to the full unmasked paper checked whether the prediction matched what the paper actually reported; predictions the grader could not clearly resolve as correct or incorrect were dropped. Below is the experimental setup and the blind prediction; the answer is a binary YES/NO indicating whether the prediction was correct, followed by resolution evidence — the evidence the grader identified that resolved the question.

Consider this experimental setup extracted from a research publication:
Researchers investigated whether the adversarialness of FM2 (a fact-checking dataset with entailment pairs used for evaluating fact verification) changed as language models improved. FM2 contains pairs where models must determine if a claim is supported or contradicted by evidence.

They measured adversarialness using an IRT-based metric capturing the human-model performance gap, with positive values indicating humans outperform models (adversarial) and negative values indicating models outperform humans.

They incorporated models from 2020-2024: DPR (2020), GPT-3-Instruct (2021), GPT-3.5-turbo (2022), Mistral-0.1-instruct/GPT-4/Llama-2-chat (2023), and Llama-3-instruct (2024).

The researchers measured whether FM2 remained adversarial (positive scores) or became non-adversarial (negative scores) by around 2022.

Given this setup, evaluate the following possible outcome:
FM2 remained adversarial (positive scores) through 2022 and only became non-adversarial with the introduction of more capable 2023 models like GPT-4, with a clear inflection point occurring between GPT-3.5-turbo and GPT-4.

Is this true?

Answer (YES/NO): NO